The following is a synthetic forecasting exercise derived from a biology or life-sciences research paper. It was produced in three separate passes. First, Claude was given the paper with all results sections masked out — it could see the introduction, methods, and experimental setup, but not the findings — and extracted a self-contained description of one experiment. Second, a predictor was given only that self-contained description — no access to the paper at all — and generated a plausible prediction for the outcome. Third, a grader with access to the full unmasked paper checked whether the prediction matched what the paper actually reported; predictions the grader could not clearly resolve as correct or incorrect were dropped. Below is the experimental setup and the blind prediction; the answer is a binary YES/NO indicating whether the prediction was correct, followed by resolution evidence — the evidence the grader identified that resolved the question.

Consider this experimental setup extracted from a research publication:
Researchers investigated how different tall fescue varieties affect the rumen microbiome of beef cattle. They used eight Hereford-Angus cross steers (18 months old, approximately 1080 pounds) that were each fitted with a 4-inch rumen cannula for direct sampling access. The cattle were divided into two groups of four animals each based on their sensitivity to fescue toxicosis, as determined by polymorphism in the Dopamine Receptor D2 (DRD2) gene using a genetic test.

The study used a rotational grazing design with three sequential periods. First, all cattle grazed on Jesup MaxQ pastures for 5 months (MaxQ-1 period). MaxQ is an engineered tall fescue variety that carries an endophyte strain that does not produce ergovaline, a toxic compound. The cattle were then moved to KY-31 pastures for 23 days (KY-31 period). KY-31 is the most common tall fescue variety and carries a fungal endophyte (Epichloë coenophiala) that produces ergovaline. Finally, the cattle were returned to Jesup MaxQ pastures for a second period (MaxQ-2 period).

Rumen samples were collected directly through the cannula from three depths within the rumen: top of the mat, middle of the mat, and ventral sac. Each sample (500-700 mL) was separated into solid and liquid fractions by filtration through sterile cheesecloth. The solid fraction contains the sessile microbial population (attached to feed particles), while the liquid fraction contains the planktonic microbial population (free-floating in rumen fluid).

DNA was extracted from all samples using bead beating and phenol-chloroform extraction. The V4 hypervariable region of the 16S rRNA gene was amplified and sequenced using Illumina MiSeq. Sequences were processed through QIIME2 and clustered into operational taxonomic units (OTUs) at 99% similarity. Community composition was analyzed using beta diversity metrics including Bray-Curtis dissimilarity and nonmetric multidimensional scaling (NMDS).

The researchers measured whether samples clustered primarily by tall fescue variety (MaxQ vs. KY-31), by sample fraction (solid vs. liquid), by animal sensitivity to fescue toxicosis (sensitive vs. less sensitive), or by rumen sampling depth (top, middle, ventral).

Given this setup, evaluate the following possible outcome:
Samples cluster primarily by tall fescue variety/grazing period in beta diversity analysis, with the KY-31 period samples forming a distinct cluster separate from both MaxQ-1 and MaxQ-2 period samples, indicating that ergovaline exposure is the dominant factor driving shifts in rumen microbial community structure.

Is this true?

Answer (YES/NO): NO